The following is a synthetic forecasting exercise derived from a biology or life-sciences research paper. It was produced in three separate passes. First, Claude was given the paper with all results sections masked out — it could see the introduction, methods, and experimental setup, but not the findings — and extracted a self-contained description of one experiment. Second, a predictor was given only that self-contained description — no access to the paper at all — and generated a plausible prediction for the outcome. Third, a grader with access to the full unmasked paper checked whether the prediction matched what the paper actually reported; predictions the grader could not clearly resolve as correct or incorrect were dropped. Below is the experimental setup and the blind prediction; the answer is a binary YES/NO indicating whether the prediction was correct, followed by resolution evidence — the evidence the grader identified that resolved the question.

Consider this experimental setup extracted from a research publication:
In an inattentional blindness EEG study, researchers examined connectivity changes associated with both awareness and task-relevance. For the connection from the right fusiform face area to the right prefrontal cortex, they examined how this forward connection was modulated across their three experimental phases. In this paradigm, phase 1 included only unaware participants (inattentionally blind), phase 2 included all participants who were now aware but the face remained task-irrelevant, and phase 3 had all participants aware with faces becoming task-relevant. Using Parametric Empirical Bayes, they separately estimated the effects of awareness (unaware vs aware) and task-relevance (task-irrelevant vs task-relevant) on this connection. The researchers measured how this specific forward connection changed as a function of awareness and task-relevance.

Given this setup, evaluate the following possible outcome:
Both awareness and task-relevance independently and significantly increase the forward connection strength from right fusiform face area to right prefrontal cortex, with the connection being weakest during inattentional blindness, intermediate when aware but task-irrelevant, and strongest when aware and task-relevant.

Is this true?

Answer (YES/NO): NO